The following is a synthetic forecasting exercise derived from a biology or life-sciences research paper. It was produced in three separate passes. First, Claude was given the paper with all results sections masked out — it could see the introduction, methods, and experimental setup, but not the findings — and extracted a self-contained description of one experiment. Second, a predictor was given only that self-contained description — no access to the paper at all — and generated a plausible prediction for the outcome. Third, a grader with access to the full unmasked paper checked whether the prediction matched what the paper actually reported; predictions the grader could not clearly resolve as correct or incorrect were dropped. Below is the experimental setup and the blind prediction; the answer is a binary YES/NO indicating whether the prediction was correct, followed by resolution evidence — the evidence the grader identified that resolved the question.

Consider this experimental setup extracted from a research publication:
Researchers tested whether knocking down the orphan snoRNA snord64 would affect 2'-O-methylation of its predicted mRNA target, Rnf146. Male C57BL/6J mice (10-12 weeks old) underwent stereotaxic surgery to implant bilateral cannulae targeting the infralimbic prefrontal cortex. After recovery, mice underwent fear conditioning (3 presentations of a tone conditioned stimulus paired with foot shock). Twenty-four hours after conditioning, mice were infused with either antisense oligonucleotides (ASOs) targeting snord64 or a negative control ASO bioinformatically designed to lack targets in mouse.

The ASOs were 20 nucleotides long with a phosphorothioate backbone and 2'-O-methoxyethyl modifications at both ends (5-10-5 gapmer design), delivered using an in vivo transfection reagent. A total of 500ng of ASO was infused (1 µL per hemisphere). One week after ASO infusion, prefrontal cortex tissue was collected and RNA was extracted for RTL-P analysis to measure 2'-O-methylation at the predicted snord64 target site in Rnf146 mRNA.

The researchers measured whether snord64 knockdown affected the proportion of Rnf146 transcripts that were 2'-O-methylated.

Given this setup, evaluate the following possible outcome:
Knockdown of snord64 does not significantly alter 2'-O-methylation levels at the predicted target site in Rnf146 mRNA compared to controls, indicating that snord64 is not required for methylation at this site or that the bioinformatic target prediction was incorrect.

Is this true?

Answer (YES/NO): NO